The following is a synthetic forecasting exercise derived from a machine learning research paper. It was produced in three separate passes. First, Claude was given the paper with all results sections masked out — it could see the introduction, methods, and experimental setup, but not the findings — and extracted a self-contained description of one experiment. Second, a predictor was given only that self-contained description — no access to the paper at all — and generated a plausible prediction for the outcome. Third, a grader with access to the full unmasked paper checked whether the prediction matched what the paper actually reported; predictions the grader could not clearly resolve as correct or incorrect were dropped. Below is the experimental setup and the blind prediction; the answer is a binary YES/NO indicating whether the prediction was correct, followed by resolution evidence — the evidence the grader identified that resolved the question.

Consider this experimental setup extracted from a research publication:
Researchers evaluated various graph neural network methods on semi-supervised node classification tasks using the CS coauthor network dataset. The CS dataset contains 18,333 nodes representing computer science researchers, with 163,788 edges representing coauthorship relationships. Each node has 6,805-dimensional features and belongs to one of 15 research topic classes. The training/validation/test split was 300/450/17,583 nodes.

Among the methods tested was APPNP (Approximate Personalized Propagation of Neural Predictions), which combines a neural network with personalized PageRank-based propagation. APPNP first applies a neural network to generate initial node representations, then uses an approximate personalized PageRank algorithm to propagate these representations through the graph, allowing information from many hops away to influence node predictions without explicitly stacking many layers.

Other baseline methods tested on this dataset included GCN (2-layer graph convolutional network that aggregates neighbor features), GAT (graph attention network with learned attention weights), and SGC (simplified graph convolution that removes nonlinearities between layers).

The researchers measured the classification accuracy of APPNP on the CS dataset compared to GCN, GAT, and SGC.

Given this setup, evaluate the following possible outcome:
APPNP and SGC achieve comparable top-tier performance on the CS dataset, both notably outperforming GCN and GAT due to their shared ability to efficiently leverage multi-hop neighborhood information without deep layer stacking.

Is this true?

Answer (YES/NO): NO